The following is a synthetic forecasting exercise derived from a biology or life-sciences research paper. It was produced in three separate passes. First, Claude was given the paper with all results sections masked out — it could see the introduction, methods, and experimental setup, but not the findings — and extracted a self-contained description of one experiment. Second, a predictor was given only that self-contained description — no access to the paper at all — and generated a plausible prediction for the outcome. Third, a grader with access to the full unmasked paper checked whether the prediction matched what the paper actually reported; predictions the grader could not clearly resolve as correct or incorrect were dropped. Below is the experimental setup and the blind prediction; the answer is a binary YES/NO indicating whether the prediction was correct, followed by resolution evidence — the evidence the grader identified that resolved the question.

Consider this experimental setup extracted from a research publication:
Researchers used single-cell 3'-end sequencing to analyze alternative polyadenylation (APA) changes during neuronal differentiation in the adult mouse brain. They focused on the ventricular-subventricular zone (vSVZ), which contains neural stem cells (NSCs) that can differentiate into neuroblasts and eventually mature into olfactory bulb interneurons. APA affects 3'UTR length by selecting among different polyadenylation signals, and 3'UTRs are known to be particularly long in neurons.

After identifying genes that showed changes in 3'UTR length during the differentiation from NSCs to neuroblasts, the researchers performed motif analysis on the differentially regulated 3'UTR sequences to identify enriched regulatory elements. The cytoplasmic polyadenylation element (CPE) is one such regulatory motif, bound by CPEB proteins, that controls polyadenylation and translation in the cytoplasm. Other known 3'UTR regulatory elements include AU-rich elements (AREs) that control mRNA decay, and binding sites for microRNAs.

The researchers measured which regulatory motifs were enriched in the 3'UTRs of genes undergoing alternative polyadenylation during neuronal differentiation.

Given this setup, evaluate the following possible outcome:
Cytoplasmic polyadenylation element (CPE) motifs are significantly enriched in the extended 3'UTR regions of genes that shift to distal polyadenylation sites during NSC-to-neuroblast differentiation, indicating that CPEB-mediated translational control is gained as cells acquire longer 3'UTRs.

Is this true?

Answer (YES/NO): YES